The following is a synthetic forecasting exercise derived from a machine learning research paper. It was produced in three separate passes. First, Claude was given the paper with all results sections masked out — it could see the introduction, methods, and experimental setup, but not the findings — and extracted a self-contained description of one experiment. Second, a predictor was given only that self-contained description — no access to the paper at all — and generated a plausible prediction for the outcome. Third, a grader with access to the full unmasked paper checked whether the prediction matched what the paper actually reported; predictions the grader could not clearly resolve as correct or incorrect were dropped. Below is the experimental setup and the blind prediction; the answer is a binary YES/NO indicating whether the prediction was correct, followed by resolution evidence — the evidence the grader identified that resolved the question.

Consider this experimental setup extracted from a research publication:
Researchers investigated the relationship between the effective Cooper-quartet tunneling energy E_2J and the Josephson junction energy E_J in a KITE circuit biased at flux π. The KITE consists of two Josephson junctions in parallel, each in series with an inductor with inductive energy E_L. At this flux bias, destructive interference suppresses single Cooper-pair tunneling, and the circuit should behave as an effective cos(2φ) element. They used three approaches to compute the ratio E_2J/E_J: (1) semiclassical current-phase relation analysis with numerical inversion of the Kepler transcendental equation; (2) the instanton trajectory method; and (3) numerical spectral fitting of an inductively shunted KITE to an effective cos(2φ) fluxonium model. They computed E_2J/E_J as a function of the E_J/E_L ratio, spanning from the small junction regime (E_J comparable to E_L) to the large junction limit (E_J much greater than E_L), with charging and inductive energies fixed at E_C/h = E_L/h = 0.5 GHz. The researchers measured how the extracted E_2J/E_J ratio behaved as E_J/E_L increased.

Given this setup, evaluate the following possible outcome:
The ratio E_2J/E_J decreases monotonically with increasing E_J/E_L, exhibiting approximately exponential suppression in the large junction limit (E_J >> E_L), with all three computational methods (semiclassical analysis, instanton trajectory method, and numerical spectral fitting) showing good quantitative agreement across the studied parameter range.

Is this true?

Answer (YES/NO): NO